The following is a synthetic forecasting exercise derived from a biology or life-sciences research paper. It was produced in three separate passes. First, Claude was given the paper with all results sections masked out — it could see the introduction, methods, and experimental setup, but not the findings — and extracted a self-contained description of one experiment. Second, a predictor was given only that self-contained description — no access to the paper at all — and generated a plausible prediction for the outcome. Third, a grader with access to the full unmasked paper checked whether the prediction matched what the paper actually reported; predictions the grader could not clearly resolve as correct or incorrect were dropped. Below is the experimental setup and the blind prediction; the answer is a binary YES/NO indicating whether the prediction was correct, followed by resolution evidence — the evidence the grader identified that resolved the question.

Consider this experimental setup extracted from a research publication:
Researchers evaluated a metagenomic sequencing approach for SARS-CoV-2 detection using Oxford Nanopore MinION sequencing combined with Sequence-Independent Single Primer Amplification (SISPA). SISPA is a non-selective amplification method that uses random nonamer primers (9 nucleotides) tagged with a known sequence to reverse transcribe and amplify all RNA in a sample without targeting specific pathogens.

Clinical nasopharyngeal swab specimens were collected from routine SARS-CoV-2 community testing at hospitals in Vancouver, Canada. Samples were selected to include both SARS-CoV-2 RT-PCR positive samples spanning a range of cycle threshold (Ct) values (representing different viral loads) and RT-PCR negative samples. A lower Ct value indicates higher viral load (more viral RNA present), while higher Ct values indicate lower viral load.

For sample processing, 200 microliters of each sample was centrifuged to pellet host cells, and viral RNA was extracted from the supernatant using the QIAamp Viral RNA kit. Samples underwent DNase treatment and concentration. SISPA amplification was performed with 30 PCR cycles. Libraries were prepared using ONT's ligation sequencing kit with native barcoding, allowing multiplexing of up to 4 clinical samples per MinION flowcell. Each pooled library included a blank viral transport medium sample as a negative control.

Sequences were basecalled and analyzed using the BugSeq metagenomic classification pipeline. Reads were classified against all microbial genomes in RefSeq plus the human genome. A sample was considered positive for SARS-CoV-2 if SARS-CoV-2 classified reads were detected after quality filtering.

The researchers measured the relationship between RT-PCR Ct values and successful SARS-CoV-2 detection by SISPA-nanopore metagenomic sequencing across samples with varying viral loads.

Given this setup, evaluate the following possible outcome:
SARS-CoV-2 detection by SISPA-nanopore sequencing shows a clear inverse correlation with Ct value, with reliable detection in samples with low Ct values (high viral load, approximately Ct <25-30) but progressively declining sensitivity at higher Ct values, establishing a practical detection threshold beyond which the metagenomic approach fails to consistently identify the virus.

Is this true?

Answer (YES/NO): YES